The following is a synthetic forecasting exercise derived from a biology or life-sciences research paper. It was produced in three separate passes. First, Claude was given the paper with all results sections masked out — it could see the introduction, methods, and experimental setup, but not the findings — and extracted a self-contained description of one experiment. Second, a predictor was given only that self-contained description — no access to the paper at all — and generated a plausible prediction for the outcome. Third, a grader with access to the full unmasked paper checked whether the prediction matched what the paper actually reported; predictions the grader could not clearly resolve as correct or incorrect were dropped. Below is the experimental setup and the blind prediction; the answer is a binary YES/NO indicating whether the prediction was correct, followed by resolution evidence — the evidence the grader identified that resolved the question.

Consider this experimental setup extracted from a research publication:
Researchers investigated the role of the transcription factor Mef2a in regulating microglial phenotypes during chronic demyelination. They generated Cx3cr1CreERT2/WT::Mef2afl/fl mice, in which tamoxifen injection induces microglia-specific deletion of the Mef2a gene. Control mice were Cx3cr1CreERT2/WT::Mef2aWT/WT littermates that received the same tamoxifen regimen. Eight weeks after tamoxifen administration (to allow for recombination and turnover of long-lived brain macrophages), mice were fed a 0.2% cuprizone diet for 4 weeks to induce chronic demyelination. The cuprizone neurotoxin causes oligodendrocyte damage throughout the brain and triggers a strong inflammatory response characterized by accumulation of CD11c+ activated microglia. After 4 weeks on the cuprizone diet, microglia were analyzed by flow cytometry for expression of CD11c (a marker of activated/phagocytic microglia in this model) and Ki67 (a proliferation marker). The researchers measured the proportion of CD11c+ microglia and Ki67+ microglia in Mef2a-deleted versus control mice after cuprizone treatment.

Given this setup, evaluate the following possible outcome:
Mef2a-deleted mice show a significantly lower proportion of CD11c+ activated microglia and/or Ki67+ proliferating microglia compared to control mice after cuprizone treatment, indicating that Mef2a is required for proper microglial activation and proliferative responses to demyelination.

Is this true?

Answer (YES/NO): NO